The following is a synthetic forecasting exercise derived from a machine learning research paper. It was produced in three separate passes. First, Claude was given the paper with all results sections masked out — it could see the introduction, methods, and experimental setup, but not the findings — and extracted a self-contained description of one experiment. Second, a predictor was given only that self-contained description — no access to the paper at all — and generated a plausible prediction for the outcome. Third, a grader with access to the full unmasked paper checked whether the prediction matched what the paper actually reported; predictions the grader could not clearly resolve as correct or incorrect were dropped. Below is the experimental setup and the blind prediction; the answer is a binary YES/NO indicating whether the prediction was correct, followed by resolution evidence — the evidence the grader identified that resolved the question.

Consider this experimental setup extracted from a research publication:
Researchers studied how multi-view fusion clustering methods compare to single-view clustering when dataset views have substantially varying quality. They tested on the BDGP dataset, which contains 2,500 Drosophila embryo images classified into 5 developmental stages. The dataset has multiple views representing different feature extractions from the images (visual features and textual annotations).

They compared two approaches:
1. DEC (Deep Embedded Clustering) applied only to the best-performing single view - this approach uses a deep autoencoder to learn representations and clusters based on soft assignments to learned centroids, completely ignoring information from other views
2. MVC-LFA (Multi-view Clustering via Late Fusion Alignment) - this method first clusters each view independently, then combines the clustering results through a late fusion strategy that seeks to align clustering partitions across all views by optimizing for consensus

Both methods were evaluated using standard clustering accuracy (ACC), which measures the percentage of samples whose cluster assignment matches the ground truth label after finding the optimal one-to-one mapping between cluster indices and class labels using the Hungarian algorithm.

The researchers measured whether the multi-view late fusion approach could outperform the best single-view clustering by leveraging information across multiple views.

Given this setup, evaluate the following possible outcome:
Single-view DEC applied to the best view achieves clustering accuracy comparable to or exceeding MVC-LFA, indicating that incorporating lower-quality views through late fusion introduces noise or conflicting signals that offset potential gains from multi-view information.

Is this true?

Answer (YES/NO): YES